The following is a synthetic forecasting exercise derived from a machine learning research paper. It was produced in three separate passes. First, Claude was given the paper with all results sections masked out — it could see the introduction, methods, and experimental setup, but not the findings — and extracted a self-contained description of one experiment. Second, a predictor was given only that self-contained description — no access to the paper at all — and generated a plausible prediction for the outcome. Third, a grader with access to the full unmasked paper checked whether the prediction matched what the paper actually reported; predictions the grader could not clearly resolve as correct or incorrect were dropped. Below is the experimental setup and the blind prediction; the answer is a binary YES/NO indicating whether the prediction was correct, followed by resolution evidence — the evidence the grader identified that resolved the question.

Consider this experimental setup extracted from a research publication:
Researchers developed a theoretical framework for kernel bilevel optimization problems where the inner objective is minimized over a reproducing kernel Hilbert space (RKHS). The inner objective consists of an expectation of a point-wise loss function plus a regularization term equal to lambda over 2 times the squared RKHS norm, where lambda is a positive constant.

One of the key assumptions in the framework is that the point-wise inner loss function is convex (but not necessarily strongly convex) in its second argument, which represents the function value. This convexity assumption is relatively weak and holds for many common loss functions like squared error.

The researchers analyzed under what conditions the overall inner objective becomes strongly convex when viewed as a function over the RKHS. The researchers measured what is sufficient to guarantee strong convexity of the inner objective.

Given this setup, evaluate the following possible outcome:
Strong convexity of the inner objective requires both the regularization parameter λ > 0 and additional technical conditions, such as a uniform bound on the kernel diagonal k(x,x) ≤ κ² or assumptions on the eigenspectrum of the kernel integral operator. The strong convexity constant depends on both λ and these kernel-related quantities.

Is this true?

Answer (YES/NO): NO